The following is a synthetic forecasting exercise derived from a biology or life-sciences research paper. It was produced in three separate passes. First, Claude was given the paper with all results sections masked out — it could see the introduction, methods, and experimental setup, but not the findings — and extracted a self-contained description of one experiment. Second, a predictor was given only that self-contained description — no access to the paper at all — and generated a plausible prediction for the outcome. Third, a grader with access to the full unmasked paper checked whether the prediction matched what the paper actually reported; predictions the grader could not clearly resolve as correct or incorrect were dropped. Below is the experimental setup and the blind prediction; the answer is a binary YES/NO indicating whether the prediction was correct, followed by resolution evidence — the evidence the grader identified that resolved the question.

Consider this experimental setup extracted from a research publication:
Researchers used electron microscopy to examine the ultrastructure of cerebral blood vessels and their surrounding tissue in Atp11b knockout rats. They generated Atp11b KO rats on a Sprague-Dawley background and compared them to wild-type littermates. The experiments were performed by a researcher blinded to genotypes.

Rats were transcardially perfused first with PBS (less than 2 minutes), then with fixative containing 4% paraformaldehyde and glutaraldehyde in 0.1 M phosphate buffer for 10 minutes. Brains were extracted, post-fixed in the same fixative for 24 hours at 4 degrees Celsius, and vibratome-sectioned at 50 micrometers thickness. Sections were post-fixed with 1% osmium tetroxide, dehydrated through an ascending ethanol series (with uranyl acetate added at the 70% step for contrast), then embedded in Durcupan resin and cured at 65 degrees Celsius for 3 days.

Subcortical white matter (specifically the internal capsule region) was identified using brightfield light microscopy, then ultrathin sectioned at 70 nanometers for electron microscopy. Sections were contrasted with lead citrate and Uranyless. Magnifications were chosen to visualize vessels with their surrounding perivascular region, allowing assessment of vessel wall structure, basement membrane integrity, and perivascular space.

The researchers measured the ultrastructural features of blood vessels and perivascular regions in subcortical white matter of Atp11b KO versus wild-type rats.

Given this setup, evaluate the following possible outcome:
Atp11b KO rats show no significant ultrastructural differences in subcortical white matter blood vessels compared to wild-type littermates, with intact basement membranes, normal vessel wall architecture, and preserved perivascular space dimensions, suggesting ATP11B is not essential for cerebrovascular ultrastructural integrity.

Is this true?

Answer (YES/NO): NO